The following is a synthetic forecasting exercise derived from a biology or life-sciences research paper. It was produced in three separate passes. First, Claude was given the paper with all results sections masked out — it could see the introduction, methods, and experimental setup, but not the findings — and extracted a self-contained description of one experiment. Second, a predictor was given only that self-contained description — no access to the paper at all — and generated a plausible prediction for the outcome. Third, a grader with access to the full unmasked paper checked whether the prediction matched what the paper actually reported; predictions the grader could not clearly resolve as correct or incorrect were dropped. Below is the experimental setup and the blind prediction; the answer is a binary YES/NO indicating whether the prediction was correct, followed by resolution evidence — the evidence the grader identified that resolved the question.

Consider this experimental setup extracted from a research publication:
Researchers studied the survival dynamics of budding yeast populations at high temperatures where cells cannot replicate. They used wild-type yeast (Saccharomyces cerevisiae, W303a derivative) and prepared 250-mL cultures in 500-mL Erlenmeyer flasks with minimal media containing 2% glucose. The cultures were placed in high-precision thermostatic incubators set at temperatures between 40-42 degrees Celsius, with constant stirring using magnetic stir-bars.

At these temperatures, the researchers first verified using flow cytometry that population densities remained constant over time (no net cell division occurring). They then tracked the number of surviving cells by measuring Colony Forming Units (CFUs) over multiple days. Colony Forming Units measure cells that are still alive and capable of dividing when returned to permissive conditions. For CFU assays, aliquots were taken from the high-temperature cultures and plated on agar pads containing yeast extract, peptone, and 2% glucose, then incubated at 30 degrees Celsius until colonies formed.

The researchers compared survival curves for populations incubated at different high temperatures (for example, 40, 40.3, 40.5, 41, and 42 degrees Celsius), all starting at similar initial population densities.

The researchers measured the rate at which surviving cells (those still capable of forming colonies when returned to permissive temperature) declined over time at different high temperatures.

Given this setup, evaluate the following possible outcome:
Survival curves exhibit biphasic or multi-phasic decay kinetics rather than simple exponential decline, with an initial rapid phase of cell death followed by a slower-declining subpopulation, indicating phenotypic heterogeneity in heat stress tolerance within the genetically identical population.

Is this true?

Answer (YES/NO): NO